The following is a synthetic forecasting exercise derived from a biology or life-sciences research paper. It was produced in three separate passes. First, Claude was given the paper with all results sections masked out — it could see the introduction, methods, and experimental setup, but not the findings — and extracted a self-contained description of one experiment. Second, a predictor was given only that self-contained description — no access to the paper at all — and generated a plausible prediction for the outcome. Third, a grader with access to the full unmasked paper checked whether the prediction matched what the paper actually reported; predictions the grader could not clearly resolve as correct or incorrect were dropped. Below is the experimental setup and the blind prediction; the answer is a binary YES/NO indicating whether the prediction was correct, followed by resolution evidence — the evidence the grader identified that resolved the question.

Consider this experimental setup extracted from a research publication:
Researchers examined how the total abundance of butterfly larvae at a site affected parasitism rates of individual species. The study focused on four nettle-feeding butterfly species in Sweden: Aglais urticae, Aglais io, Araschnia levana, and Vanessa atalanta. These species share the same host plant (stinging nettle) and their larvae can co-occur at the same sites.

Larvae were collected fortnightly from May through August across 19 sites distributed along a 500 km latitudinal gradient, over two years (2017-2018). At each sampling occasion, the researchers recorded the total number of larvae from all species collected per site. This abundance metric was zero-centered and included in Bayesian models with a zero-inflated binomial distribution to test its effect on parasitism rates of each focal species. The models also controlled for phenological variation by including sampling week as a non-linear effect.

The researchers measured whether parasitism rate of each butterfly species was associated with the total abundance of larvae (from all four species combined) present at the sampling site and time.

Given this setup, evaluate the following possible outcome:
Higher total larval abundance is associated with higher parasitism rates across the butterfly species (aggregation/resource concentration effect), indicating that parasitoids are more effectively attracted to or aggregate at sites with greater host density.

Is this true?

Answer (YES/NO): NO